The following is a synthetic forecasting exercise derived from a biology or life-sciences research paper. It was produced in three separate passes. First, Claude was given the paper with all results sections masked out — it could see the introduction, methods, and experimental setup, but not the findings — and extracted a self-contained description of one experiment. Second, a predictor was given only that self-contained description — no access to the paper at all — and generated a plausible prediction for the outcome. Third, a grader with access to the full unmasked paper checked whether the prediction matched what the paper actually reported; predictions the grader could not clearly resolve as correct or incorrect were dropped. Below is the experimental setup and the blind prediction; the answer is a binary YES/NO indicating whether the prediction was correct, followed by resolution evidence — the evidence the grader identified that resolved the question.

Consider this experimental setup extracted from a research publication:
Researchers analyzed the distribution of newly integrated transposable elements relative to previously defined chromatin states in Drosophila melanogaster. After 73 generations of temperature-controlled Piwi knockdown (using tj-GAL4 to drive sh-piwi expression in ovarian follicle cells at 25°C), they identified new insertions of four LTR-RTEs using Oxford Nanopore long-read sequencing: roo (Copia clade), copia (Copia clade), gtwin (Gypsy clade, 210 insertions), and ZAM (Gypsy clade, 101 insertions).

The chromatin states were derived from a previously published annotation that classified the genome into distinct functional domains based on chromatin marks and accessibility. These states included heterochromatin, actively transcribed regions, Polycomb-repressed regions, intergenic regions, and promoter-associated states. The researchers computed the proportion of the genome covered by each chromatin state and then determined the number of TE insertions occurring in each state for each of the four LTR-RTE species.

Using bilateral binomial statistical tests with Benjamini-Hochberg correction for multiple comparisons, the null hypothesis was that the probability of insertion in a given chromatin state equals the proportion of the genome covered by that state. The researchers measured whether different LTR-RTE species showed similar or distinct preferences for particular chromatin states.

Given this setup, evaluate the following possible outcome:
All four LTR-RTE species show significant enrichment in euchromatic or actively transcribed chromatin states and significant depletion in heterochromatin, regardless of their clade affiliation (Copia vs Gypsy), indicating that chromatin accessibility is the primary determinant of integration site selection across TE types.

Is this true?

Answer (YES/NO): NO